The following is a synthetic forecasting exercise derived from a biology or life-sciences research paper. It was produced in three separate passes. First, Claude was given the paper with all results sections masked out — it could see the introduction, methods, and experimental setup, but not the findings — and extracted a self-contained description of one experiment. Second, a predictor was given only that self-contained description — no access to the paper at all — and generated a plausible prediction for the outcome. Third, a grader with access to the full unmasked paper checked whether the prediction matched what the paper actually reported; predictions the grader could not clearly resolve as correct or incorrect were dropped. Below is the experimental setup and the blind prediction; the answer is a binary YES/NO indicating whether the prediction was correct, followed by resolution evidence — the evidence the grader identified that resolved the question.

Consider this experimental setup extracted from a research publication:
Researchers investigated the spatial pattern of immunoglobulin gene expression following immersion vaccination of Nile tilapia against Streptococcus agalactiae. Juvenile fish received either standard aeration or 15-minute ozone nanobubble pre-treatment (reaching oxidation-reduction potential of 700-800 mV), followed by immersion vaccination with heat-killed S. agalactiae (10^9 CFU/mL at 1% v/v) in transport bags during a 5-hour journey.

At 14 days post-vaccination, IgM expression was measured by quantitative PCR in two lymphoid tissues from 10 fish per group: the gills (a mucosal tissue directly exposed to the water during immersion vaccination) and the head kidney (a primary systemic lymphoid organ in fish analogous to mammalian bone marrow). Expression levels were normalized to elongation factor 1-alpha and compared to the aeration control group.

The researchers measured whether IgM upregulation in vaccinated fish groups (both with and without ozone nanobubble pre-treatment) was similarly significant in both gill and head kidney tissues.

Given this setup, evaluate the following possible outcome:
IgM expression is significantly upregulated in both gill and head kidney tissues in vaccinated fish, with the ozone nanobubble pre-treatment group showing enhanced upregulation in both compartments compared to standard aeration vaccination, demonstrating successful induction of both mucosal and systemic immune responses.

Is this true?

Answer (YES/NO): NO